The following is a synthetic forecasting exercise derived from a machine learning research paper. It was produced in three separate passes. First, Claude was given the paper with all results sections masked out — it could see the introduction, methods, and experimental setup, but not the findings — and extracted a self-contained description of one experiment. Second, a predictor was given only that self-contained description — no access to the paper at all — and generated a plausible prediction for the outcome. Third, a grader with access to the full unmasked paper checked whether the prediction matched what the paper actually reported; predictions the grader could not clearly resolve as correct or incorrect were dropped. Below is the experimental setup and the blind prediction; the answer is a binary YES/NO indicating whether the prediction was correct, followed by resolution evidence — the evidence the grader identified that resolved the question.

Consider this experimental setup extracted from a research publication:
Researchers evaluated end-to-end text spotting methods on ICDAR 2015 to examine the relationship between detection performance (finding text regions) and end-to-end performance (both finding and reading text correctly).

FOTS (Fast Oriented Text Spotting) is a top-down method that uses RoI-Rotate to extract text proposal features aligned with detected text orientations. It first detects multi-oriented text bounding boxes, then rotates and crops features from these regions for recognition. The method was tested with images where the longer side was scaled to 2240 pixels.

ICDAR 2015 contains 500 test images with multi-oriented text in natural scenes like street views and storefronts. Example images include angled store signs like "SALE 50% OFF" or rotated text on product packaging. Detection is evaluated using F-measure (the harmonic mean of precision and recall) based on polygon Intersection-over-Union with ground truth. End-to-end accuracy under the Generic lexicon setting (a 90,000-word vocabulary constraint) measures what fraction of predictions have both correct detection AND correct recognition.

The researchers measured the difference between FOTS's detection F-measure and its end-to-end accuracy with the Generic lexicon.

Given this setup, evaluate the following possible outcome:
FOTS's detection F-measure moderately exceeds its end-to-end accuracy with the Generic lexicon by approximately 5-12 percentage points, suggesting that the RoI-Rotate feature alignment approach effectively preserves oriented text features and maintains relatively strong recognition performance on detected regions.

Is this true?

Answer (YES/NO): NO